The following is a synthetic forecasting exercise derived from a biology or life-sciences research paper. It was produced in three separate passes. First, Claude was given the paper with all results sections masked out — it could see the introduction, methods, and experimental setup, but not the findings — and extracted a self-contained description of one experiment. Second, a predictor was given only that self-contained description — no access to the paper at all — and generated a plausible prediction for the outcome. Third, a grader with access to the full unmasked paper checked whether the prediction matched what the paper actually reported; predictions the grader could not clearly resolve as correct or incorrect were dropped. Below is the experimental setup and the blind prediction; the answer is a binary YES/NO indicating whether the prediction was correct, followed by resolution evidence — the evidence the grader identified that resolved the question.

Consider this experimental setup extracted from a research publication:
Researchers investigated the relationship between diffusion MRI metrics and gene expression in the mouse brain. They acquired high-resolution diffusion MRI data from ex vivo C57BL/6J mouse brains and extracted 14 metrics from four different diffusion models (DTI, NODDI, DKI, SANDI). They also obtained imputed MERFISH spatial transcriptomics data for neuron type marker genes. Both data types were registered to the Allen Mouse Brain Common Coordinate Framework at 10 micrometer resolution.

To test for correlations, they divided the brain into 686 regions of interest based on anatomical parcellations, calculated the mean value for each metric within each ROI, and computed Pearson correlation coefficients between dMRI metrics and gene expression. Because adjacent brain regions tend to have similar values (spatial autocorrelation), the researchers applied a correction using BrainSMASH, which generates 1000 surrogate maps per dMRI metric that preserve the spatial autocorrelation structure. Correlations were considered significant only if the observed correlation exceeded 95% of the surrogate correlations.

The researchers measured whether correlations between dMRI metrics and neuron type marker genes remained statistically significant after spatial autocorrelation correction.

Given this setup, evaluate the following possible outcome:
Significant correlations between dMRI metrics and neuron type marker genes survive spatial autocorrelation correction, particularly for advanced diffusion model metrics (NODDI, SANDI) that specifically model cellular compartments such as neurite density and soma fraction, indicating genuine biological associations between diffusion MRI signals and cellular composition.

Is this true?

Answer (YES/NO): YES